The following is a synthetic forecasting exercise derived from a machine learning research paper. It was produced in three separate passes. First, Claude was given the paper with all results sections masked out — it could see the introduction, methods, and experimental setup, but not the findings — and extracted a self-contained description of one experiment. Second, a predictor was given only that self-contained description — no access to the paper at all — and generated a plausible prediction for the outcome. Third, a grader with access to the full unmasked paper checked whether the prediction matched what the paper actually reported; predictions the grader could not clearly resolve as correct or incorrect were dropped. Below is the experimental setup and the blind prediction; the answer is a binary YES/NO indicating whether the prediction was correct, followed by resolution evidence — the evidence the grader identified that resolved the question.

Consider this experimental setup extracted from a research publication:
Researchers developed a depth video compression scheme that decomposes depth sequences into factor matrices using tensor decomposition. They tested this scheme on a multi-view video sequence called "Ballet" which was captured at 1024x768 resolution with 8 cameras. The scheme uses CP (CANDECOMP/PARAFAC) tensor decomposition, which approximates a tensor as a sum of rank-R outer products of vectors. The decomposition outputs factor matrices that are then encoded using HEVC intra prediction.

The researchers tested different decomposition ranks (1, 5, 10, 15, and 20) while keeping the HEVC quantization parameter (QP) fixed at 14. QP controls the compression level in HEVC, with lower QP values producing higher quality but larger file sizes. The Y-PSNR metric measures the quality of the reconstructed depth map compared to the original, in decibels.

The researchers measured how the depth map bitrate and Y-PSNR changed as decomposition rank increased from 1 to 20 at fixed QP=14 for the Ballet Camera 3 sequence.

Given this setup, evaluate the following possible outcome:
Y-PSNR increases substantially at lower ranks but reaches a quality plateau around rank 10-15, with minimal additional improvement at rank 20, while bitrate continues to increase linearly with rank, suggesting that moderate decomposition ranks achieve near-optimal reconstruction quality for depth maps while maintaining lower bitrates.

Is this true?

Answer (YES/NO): NO